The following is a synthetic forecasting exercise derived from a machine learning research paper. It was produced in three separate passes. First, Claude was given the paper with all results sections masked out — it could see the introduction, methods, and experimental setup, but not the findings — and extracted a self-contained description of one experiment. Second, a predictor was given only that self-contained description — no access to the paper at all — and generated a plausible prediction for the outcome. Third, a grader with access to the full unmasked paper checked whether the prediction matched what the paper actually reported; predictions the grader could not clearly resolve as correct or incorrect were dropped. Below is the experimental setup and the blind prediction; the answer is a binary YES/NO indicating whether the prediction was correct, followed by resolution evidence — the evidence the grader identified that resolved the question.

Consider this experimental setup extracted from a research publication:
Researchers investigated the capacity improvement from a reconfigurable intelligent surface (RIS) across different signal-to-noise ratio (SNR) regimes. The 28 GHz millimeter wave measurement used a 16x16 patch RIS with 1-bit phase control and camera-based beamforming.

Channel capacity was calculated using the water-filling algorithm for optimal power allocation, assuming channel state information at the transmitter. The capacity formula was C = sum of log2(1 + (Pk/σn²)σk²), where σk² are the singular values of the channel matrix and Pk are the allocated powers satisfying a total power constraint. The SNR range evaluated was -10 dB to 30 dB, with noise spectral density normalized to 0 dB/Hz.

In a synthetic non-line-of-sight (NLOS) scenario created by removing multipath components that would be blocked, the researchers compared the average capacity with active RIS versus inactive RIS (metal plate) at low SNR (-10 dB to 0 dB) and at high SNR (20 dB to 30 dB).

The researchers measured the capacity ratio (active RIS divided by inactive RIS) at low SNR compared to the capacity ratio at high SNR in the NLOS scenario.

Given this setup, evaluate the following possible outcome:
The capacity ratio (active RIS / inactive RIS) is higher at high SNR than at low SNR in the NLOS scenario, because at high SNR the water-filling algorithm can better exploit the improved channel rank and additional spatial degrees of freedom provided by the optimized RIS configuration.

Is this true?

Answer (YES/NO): NO